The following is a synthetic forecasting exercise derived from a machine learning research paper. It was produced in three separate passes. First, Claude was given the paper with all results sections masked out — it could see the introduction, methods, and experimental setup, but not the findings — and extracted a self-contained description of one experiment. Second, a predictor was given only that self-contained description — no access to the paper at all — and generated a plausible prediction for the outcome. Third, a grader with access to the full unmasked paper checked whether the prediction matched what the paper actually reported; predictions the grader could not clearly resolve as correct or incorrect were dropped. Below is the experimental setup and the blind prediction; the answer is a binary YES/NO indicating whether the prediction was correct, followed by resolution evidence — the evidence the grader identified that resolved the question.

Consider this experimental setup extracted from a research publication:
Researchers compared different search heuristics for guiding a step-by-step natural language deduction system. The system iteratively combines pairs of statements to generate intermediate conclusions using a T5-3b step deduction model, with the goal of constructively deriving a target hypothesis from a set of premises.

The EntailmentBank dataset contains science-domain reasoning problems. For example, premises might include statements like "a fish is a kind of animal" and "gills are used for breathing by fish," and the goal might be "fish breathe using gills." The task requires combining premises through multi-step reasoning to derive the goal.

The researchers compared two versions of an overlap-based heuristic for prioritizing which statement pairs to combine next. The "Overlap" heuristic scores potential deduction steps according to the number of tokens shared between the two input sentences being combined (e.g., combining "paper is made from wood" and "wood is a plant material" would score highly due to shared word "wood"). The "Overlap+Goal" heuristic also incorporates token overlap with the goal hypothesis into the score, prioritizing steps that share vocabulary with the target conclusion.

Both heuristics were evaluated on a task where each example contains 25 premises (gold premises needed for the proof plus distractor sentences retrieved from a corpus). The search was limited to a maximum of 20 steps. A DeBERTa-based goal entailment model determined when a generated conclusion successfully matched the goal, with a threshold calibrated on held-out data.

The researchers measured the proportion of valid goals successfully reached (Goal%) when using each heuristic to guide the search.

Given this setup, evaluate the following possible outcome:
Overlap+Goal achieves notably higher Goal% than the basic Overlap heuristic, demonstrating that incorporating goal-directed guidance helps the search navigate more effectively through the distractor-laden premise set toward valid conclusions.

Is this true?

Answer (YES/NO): YES